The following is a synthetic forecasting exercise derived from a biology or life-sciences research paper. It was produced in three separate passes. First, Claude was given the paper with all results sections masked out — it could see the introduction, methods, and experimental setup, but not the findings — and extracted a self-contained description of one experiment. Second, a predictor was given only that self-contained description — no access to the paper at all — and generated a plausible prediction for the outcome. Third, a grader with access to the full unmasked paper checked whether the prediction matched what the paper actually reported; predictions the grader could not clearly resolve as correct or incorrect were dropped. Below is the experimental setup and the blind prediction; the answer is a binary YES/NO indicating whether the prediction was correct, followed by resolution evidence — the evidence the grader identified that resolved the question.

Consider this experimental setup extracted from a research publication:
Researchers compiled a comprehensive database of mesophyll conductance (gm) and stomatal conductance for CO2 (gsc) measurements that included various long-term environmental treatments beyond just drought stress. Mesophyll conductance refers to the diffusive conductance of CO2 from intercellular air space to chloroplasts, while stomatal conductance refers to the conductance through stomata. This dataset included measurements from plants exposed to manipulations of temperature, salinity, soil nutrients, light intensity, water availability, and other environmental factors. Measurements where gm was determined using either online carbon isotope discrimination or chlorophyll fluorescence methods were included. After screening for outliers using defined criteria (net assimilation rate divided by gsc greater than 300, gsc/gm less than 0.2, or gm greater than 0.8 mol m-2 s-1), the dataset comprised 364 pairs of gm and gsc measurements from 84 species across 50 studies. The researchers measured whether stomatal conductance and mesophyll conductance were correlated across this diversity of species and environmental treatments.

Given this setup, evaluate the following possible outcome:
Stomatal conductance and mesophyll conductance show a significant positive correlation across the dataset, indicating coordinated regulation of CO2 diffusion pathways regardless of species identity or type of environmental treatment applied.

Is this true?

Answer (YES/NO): YES